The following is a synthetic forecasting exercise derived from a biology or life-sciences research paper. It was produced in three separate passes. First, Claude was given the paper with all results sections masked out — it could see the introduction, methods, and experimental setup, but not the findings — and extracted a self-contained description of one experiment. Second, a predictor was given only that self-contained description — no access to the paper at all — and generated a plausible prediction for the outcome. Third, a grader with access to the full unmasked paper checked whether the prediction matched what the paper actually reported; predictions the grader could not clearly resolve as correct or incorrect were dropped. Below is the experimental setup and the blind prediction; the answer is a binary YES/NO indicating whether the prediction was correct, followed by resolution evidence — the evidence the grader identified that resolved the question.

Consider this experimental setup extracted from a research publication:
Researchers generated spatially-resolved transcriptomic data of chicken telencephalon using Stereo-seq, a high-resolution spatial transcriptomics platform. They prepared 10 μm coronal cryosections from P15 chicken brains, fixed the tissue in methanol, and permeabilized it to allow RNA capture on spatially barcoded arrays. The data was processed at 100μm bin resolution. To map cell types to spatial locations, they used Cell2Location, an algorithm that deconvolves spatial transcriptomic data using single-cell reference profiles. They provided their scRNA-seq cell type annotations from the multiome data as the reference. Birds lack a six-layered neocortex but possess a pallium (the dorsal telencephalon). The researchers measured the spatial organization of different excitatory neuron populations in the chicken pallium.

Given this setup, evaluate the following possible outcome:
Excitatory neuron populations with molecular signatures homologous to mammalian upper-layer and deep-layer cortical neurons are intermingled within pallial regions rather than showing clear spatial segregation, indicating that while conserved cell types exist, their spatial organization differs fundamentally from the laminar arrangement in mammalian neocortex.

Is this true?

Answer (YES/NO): NO